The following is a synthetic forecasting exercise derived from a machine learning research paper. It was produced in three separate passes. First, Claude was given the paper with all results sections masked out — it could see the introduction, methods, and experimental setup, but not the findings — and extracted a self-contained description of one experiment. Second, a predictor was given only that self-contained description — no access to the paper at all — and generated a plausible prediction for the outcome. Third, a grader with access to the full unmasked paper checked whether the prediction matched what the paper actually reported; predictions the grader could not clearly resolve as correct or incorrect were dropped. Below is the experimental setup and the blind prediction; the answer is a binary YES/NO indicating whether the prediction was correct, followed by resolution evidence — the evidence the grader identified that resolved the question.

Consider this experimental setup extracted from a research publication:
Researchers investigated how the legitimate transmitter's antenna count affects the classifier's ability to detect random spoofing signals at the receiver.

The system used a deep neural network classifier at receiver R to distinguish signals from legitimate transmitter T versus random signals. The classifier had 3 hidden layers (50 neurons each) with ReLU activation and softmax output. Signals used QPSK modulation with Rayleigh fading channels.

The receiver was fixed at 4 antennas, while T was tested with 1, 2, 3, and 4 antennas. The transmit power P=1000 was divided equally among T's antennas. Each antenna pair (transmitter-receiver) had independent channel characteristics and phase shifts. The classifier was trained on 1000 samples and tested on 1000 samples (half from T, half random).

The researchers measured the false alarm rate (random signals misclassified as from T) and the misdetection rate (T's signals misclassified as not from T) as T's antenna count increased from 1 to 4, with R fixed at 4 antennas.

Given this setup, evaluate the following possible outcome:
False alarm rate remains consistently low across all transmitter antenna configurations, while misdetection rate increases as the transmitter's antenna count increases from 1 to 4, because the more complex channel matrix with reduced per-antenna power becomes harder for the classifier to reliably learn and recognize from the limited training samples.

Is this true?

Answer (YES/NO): NO